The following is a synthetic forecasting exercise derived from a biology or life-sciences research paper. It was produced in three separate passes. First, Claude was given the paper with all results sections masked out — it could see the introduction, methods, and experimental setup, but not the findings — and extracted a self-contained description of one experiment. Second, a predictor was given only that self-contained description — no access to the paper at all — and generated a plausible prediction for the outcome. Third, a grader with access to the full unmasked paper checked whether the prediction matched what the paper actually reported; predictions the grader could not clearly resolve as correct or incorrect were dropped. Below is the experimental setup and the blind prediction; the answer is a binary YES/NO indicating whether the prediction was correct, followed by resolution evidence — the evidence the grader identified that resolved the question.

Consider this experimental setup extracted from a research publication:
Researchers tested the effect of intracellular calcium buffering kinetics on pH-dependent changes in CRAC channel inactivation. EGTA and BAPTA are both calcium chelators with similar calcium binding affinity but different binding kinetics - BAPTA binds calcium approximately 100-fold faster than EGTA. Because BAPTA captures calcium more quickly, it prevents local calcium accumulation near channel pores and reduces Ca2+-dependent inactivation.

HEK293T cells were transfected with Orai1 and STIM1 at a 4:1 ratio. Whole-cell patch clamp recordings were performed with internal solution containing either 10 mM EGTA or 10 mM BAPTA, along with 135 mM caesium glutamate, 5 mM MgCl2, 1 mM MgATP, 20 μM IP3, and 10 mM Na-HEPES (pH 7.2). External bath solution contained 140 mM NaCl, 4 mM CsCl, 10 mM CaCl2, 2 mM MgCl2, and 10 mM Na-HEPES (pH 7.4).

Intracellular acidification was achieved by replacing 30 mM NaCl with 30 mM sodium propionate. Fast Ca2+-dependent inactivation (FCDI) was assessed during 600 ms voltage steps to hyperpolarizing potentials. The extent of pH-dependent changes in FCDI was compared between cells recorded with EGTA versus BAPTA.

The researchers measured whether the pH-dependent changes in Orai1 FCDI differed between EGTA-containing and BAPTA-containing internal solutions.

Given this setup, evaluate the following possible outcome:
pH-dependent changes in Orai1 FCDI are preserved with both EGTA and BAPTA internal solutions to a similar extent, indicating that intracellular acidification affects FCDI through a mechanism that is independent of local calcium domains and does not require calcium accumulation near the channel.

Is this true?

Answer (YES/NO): NO